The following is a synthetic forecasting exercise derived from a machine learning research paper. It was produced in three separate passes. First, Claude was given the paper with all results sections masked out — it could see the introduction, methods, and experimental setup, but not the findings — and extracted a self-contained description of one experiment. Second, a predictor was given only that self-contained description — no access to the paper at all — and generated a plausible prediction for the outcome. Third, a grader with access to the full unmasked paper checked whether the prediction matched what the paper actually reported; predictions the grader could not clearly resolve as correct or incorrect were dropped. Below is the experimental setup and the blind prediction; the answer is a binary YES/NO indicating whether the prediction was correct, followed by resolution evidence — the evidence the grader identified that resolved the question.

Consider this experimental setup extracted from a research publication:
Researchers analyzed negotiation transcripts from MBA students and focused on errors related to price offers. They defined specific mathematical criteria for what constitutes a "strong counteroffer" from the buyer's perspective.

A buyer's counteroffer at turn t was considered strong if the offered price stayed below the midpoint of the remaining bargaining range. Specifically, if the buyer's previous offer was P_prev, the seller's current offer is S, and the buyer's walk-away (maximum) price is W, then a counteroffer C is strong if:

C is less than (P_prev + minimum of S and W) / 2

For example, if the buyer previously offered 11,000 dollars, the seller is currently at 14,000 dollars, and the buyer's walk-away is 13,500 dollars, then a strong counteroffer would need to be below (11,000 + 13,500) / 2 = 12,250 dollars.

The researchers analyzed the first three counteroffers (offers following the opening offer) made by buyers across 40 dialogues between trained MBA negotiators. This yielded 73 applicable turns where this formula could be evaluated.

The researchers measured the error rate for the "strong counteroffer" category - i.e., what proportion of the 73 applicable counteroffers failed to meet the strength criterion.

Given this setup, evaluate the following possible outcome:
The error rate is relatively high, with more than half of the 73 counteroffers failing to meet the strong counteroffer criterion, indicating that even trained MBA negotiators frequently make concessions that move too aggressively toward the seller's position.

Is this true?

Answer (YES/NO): NO